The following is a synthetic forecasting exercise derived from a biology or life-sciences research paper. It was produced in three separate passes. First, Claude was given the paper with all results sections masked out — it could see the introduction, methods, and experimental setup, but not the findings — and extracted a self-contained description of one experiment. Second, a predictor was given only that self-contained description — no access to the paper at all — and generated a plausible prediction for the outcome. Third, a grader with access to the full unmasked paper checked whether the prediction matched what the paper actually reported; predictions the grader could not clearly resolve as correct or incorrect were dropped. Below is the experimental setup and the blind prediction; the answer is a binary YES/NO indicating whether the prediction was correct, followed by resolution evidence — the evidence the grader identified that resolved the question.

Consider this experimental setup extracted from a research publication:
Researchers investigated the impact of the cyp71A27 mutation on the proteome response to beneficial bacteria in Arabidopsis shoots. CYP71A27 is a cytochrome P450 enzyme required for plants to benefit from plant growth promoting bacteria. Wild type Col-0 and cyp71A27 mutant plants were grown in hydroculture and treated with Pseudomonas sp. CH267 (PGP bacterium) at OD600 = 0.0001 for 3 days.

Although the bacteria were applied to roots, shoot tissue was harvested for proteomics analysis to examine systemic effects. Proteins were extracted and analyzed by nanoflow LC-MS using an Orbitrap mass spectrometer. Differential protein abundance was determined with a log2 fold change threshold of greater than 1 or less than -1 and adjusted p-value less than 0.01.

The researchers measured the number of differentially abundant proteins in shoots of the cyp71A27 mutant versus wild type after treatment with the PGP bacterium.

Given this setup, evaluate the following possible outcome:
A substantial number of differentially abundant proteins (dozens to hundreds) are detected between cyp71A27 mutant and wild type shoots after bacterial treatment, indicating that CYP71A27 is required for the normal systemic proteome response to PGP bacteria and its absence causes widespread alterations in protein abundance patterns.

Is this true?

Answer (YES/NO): YES